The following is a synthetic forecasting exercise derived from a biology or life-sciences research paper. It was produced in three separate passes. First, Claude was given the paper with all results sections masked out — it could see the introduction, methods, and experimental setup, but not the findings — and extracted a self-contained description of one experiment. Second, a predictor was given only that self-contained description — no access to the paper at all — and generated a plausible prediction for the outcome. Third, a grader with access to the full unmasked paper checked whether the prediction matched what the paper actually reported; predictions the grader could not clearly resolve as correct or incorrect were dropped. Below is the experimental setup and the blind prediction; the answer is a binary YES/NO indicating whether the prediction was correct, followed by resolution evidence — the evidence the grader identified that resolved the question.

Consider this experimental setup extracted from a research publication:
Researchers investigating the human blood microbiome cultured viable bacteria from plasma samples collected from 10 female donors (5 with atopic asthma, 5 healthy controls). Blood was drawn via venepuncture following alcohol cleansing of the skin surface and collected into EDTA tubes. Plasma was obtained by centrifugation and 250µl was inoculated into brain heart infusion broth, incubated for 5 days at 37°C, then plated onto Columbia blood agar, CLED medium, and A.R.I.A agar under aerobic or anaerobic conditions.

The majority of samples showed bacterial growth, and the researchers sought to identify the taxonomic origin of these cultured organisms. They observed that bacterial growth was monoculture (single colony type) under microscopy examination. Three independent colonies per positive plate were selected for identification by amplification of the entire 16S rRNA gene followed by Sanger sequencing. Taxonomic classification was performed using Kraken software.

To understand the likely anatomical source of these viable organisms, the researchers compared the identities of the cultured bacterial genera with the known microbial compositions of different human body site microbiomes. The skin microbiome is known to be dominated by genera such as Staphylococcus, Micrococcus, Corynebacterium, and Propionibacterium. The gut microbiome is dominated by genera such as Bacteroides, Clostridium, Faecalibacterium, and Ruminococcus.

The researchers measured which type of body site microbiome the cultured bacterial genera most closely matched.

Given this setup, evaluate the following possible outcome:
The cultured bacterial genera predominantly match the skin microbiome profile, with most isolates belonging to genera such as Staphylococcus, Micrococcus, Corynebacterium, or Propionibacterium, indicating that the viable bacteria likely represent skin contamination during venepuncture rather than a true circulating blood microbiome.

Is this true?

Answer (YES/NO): YES